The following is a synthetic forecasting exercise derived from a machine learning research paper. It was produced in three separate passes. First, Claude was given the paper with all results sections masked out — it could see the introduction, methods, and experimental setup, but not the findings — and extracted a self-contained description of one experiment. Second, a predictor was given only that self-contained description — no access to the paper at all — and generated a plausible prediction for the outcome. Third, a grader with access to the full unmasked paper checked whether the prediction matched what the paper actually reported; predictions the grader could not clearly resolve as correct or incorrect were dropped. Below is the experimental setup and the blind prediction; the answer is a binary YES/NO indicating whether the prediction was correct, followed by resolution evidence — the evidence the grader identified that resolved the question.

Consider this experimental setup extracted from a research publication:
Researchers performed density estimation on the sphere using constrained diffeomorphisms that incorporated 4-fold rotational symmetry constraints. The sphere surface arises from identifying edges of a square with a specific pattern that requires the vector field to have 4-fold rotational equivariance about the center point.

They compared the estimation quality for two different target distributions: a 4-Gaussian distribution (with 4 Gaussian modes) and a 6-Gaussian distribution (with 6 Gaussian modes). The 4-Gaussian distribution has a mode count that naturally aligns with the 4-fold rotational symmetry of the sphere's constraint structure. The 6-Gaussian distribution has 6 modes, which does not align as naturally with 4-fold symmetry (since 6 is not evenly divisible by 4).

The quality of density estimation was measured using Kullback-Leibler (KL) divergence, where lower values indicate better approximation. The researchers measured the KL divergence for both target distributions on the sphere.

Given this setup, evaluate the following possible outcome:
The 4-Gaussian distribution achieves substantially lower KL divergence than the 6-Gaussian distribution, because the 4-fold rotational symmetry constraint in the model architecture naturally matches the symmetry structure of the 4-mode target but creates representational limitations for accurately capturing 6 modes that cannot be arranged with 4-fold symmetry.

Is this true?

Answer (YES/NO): YES